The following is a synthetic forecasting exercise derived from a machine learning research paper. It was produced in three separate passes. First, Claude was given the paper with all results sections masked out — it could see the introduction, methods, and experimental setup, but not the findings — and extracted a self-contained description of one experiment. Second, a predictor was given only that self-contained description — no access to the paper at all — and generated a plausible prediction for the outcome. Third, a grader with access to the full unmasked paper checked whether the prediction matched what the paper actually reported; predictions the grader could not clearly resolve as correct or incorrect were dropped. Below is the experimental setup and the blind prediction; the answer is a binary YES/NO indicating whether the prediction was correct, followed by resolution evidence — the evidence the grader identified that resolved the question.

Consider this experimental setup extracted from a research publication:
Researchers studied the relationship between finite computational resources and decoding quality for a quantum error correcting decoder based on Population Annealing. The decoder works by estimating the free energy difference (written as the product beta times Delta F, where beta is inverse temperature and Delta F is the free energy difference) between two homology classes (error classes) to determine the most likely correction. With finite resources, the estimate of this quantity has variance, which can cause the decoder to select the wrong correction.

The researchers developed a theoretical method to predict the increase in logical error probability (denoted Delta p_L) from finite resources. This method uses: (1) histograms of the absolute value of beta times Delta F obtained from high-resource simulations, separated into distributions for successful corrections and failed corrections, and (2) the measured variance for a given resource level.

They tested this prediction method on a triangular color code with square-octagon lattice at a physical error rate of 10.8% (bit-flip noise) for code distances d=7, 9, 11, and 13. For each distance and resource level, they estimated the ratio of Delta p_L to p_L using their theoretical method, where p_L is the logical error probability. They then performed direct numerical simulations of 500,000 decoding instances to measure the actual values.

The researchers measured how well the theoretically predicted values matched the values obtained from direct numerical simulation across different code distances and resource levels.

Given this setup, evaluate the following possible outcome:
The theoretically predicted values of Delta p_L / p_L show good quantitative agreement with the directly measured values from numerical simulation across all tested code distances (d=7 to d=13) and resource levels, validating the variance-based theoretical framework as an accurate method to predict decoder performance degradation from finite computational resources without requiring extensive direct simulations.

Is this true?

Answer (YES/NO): YES